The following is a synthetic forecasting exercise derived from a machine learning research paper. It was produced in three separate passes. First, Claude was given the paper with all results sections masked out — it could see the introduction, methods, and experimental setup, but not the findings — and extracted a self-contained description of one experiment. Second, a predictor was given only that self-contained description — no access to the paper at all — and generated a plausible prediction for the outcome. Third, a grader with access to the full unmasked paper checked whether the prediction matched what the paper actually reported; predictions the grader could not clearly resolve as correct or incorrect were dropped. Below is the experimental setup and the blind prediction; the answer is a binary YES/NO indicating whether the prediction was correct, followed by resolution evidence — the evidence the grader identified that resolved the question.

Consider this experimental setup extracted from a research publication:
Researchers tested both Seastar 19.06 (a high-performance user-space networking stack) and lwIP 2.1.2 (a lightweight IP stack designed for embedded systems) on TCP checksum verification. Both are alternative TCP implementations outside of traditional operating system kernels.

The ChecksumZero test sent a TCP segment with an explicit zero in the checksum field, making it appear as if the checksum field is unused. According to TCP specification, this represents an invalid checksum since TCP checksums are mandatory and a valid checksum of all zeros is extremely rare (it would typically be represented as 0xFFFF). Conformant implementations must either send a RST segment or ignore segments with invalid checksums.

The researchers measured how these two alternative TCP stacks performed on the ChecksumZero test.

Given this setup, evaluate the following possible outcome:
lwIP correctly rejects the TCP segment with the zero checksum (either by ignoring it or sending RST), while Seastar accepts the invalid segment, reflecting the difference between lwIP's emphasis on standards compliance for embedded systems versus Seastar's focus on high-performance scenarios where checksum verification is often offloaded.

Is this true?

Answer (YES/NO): YES